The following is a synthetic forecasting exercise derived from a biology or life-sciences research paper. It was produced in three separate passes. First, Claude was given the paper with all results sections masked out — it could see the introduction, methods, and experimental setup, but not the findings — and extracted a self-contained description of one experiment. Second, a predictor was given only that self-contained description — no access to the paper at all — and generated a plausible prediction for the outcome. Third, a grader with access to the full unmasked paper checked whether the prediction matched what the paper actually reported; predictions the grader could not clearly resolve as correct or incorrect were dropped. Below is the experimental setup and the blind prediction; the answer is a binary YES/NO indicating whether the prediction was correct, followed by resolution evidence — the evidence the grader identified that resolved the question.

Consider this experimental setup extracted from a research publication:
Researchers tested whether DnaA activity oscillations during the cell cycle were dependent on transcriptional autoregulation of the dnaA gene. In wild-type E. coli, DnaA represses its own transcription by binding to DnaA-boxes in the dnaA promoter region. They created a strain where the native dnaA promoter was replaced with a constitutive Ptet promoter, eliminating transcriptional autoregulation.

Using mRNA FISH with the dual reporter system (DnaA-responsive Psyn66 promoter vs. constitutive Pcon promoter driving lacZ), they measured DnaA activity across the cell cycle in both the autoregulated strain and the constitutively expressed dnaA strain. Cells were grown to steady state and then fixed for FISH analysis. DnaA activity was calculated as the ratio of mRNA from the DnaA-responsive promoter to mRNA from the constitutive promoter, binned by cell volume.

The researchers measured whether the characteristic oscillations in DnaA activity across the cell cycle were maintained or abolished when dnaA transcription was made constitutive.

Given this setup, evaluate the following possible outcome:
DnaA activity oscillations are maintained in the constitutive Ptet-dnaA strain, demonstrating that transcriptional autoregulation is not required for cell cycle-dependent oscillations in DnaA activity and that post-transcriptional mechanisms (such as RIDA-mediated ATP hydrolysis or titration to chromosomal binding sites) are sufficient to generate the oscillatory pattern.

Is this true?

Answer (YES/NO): YES